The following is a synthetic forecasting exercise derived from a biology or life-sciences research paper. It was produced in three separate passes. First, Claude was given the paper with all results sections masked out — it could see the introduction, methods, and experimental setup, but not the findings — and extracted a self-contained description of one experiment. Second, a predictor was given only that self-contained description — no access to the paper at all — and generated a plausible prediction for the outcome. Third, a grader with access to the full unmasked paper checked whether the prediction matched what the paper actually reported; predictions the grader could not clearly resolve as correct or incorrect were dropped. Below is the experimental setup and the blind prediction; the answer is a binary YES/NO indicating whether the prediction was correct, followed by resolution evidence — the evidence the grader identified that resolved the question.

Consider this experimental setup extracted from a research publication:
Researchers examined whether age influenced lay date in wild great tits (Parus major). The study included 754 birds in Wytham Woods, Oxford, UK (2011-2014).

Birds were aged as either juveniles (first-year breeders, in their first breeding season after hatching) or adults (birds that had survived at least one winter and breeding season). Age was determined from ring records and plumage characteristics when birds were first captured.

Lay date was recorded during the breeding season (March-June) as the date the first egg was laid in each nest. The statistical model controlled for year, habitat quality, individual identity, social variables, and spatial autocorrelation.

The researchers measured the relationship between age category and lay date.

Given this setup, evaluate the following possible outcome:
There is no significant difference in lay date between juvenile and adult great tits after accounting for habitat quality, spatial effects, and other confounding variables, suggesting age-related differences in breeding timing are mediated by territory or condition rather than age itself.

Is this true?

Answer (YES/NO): NO